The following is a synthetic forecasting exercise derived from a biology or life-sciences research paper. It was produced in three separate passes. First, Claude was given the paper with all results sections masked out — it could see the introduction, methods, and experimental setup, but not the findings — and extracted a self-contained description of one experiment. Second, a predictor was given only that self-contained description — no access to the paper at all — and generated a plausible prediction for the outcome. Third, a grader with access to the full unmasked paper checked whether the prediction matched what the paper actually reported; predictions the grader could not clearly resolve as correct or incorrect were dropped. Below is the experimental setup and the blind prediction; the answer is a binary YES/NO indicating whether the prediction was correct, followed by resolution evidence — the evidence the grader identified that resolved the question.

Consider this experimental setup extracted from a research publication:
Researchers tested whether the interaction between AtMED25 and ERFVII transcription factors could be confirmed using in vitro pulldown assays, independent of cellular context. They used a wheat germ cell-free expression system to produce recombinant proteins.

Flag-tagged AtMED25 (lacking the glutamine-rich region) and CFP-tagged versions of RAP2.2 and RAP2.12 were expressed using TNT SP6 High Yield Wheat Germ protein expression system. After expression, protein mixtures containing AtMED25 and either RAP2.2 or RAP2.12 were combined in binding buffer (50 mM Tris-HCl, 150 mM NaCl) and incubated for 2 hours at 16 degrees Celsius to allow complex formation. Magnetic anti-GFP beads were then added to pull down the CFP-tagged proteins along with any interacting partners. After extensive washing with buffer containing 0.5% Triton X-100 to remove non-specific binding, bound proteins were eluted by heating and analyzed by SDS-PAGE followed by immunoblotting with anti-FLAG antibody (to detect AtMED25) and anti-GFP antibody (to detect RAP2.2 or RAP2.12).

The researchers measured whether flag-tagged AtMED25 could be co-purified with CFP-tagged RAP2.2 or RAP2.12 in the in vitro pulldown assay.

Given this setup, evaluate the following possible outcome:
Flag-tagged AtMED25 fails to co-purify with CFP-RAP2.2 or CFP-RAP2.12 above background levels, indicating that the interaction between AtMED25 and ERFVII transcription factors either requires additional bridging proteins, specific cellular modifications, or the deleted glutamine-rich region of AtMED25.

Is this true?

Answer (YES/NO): NO